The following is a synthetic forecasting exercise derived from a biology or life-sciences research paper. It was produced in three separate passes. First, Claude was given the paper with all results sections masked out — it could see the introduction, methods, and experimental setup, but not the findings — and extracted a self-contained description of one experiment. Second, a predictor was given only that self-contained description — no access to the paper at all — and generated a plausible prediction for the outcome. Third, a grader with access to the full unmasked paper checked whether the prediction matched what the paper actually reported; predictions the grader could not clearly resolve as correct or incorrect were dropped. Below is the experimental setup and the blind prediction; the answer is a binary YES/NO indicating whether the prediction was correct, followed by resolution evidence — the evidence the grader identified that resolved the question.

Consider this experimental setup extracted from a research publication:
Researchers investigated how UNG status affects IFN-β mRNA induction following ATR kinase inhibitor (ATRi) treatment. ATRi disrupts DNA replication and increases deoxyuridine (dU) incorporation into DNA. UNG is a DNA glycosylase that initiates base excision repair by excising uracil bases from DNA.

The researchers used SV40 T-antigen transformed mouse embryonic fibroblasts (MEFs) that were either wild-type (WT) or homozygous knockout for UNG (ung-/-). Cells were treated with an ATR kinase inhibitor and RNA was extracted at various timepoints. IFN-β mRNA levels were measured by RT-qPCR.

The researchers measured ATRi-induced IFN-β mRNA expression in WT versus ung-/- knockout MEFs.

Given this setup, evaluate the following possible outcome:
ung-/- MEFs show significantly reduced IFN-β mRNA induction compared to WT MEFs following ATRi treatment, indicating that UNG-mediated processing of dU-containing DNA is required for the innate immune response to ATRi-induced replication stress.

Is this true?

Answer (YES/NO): YES